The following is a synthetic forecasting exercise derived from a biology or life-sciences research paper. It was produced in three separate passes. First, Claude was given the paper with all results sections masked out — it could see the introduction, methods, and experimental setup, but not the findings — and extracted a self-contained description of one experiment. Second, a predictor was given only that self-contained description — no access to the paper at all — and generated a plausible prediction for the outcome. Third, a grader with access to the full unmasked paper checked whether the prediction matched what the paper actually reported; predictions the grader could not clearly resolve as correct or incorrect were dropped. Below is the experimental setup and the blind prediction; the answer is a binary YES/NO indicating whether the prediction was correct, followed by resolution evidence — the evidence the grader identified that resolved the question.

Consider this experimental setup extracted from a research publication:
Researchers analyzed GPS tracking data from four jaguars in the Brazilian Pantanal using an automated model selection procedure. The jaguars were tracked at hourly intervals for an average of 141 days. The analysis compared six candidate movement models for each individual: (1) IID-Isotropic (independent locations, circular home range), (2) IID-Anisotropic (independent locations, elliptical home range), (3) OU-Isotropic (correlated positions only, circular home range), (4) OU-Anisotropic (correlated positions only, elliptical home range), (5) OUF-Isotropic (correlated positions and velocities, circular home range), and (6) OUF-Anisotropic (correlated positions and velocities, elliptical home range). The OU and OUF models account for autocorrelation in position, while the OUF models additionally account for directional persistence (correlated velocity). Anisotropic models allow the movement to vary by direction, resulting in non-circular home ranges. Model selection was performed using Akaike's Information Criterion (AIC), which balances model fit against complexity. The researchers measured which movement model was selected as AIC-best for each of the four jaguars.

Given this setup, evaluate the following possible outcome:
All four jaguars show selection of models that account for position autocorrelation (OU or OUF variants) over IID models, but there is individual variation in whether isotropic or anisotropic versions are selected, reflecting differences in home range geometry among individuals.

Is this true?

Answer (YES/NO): NO